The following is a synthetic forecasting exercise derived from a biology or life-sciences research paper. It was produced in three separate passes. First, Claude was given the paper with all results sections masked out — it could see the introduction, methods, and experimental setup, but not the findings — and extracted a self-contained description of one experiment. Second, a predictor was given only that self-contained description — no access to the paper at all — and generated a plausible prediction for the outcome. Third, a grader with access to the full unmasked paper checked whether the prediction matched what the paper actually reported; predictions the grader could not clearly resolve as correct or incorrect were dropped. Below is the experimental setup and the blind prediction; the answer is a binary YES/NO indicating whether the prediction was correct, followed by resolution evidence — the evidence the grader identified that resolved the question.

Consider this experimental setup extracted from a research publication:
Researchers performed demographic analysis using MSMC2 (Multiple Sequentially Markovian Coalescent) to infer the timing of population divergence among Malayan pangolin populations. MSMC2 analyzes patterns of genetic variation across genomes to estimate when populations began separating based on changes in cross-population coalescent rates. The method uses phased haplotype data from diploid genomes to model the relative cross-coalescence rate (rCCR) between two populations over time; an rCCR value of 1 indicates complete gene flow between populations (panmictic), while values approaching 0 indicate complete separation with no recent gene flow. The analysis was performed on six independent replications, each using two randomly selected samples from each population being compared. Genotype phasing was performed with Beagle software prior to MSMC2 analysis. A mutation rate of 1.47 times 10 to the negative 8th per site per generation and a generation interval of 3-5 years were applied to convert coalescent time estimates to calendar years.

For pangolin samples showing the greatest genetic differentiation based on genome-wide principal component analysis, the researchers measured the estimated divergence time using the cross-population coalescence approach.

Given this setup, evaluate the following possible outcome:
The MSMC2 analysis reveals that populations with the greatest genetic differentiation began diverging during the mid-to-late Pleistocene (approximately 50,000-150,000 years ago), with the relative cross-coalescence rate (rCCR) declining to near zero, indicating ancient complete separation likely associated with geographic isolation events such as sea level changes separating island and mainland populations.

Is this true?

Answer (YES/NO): NO